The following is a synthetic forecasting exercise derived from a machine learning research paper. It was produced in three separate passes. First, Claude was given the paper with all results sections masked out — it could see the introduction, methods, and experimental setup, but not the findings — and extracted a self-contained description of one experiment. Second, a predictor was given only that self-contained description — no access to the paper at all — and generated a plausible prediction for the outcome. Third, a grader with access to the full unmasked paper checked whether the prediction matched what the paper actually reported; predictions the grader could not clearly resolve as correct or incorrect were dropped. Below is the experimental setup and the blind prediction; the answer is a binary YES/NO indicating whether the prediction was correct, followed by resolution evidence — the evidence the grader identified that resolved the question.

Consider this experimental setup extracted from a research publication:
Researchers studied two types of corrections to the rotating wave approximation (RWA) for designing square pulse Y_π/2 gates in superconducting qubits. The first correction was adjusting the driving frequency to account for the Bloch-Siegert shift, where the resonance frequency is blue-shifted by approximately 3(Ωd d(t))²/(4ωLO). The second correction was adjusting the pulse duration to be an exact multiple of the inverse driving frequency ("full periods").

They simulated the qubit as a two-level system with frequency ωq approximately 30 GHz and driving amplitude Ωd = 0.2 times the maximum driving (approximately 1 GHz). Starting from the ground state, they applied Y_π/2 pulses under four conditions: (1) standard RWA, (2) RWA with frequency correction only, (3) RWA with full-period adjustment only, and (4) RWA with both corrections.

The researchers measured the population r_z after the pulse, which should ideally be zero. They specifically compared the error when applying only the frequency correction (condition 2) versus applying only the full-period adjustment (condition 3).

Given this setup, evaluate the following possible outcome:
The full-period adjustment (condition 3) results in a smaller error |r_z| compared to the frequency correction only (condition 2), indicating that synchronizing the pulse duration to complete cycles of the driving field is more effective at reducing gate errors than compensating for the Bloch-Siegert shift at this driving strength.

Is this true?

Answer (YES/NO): YES